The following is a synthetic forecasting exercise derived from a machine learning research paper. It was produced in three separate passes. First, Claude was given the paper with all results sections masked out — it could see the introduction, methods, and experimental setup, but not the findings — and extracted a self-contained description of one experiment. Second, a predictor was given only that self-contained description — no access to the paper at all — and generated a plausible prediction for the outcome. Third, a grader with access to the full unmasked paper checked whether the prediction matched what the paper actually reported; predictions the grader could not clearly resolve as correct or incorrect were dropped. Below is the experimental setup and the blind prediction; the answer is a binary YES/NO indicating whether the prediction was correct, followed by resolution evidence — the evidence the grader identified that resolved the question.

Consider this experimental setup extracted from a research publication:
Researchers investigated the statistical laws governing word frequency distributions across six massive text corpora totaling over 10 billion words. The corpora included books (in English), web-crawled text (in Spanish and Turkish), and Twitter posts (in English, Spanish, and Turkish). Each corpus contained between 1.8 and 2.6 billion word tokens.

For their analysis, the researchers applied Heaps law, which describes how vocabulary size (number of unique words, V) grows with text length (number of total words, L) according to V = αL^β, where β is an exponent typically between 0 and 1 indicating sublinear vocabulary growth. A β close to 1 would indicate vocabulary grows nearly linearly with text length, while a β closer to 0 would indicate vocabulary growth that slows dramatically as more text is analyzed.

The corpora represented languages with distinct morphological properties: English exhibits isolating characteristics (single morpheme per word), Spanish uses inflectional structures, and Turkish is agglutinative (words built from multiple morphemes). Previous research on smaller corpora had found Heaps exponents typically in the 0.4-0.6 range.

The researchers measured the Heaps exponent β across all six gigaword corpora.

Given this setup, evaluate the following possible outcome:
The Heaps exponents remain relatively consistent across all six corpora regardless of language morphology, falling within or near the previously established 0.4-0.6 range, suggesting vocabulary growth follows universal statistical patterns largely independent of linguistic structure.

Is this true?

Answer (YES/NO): YES